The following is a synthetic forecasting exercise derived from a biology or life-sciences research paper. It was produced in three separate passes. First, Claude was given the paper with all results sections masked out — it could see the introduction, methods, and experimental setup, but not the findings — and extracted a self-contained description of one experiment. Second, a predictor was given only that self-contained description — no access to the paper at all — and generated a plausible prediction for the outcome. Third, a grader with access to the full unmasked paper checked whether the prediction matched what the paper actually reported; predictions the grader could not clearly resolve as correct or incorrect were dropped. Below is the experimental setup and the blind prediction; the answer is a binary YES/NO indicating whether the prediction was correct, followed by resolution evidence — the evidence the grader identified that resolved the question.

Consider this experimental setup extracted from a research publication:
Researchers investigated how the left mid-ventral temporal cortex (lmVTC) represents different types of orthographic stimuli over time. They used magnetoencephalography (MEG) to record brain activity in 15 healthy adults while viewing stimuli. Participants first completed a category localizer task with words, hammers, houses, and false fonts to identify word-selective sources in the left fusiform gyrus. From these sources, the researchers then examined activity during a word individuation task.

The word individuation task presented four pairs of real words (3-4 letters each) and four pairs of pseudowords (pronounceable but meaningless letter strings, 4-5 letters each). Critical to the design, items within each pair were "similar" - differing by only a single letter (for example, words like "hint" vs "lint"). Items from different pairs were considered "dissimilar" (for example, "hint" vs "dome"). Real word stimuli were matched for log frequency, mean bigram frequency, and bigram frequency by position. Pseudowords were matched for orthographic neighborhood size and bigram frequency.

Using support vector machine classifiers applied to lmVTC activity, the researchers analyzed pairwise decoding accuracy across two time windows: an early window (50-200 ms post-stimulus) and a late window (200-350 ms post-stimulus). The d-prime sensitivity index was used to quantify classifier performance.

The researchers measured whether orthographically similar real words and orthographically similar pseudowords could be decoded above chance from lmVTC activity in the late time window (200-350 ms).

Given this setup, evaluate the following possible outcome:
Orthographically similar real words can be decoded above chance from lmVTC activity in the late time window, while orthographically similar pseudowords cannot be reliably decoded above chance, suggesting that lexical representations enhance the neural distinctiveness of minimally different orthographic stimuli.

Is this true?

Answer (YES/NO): YES